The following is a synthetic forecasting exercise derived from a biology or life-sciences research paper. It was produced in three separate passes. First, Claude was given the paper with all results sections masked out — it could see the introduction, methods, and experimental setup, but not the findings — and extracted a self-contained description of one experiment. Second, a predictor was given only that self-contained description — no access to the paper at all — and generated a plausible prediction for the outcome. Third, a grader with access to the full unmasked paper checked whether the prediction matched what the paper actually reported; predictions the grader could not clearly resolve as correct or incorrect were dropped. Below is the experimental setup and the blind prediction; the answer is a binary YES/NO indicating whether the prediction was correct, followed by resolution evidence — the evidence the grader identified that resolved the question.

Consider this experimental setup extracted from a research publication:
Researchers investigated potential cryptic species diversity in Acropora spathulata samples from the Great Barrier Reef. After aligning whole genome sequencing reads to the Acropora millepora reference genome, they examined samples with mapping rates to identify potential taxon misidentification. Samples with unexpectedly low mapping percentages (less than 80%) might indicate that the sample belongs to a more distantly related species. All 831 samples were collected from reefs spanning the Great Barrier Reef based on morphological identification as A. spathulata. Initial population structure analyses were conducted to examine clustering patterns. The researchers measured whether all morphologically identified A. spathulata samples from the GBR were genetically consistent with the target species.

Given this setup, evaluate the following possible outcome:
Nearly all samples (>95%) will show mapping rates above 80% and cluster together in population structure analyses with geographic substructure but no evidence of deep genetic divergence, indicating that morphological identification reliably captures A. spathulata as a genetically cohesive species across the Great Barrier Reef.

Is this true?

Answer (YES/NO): YES